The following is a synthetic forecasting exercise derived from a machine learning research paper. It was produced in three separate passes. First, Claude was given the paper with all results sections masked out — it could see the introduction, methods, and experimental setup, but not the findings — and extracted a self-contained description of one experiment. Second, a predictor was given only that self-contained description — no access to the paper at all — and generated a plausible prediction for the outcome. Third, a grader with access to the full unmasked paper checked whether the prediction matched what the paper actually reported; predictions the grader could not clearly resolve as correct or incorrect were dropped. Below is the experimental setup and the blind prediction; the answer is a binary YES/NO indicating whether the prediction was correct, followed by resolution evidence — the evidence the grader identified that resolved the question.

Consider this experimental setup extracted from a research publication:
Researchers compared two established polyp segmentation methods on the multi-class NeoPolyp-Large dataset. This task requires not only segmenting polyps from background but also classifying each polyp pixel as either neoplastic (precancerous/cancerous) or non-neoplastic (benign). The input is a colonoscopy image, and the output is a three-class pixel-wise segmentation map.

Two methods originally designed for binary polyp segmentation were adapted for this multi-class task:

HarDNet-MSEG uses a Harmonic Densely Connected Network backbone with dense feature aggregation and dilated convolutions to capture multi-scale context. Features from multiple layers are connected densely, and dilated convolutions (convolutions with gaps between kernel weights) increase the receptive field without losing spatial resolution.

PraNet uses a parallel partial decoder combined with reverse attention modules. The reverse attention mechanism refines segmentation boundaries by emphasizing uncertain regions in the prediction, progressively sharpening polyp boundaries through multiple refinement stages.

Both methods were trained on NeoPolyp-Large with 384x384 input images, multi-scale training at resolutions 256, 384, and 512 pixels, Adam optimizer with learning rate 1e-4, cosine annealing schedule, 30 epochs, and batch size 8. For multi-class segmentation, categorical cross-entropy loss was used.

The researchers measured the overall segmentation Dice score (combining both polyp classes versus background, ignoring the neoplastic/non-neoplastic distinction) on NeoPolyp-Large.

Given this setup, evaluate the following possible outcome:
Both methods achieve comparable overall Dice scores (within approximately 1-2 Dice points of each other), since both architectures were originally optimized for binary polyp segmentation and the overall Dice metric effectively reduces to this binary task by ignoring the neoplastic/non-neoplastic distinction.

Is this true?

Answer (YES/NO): YES